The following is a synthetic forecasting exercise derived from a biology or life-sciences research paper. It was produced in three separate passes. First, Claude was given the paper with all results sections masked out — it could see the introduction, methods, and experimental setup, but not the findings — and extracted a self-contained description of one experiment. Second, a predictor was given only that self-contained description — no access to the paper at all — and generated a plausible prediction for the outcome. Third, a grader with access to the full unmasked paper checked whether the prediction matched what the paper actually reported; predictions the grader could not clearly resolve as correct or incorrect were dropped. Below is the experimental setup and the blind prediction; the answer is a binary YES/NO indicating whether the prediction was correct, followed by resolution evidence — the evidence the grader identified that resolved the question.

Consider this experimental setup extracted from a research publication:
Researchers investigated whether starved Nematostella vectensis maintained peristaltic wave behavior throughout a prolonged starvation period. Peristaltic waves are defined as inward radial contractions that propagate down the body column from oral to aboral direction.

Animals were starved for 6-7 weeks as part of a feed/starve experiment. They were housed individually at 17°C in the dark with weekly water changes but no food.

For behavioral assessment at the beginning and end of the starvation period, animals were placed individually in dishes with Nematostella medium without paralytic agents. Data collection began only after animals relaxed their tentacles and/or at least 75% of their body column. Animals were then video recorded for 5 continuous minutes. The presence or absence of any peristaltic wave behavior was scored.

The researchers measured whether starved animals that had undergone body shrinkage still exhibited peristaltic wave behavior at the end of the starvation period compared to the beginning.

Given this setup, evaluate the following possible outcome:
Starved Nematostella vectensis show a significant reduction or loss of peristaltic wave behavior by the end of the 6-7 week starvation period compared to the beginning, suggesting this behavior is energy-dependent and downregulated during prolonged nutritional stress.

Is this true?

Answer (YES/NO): YES